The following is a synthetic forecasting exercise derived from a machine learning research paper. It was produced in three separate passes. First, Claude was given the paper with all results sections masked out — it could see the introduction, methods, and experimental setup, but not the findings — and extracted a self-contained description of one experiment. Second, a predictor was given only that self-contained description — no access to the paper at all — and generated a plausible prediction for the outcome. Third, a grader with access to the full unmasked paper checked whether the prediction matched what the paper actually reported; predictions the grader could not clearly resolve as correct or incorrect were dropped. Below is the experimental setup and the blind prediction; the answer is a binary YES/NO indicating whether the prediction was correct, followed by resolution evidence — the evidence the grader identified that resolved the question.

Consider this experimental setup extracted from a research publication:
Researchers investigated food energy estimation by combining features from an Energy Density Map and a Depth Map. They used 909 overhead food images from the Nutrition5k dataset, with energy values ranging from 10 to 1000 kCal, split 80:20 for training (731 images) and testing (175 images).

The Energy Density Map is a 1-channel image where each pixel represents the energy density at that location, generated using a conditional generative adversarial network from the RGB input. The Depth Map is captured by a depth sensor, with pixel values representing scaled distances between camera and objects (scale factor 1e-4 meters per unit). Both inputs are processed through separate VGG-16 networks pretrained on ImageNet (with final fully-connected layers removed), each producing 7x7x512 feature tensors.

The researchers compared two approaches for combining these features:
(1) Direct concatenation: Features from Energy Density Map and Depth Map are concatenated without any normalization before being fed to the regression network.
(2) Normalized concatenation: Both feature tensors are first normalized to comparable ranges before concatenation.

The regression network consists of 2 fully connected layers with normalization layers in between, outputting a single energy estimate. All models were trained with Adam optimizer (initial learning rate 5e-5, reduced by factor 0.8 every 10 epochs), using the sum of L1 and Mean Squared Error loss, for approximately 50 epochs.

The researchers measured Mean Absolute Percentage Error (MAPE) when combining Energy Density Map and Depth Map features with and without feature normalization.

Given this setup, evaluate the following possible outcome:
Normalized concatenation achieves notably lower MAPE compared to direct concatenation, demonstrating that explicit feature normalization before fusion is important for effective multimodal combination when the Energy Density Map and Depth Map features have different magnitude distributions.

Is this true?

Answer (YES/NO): YES